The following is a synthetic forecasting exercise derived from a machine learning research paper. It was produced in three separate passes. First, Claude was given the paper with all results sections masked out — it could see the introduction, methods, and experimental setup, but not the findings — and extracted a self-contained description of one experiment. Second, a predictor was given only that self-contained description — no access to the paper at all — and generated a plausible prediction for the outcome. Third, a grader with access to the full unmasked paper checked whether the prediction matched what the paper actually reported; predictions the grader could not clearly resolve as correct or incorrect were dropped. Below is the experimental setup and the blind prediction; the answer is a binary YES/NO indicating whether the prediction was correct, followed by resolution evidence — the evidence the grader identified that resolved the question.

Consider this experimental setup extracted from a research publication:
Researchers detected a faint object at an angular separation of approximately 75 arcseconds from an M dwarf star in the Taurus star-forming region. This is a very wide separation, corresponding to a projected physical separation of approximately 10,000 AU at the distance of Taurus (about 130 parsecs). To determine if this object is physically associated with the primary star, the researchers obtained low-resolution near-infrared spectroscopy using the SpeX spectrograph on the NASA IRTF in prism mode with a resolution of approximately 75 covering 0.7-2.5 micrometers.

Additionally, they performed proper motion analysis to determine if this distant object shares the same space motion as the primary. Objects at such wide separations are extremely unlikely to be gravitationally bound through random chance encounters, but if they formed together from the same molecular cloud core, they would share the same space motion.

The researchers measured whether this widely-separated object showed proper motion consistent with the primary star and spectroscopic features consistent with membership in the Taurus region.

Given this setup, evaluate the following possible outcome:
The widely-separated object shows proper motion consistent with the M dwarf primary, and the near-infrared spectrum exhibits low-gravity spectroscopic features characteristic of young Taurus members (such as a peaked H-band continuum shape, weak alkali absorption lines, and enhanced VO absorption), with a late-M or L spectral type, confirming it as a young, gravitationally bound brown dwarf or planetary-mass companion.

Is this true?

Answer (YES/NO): NO